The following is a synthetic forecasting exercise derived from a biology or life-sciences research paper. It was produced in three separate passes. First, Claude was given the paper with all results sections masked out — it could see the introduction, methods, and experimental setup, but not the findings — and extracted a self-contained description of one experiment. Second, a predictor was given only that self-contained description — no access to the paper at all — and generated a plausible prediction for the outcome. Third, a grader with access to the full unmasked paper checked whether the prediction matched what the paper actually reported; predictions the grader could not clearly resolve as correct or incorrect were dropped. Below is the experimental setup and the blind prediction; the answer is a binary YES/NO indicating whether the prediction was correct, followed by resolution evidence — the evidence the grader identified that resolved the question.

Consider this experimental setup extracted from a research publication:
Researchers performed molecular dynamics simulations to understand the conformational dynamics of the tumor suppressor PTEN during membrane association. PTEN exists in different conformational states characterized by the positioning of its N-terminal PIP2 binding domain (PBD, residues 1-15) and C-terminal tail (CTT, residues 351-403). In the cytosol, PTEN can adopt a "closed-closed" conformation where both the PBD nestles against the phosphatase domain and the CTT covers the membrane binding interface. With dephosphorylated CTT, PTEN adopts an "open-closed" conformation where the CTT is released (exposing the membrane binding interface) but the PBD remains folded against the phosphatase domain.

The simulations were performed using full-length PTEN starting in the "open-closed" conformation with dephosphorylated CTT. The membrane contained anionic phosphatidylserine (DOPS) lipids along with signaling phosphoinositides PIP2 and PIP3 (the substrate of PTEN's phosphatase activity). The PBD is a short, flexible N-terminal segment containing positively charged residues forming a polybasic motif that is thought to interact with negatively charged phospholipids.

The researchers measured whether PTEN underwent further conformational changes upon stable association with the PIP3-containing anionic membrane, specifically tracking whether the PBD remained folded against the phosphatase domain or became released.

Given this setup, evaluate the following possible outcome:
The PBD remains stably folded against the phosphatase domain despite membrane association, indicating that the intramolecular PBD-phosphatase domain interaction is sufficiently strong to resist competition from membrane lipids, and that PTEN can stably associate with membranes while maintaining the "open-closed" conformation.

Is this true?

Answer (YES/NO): NO